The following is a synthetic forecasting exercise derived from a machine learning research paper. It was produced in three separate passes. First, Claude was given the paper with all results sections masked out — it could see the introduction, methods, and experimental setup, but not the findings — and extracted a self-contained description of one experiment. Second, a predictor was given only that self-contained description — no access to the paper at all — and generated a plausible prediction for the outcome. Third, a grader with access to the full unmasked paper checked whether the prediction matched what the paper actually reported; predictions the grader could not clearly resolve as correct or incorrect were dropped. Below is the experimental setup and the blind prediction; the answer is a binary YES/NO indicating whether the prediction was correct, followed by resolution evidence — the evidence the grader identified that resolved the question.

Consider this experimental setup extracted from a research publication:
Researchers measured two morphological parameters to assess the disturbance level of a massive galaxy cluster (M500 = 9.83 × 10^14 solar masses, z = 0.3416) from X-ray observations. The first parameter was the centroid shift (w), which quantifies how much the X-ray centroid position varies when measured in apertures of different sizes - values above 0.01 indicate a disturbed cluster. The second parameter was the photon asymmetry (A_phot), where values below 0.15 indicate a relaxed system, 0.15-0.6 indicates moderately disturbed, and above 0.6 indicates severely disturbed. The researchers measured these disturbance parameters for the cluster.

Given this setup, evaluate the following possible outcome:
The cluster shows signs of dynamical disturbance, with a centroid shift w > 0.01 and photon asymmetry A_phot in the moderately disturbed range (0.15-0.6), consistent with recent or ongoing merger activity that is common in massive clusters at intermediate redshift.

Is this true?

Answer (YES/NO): YES